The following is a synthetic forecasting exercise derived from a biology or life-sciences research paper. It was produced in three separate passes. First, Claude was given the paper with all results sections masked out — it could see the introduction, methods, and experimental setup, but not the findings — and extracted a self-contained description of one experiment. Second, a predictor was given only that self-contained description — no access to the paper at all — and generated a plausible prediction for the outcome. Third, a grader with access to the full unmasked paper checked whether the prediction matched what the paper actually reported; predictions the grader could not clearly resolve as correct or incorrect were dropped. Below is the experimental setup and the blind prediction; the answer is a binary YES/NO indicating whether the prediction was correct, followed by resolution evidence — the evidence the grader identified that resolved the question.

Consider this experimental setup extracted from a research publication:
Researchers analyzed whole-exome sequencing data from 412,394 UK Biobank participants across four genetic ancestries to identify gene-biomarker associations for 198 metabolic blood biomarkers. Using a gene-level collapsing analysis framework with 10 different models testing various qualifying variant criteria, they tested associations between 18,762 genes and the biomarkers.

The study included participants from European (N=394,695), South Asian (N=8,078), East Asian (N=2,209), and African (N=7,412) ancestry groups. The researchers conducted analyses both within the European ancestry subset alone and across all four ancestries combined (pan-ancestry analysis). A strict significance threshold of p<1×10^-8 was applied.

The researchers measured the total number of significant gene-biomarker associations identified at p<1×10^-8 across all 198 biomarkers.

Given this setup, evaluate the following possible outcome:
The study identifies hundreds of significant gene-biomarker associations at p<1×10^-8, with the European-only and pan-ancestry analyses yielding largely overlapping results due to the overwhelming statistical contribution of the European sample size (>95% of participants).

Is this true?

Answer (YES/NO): NO